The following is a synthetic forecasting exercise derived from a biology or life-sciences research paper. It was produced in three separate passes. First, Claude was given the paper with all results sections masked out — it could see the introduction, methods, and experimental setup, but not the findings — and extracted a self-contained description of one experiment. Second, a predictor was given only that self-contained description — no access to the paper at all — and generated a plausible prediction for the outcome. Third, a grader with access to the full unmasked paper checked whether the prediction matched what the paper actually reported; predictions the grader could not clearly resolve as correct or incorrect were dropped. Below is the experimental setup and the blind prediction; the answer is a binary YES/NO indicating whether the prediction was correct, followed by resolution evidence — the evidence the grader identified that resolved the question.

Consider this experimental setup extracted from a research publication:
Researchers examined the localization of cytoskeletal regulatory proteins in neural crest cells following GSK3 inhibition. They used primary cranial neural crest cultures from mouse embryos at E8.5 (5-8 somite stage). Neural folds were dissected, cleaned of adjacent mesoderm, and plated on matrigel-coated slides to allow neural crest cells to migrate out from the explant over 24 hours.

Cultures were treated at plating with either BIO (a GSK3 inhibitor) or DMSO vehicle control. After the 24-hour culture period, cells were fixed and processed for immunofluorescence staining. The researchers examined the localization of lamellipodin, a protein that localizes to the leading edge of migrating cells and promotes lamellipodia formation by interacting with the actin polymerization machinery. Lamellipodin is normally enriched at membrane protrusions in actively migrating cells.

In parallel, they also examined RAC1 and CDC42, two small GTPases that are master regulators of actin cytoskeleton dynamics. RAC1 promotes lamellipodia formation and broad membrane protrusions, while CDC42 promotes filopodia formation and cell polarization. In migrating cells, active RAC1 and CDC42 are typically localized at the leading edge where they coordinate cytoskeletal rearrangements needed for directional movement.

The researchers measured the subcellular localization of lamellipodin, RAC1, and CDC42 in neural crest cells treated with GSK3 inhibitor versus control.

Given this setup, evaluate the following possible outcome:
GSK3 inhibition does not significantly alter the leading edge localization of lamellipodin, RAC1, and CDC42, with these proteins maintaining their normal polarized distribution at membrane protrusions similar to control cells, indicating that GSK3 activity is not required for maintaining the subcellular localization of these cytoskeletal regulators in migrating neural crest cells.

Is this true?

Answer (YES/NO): NO